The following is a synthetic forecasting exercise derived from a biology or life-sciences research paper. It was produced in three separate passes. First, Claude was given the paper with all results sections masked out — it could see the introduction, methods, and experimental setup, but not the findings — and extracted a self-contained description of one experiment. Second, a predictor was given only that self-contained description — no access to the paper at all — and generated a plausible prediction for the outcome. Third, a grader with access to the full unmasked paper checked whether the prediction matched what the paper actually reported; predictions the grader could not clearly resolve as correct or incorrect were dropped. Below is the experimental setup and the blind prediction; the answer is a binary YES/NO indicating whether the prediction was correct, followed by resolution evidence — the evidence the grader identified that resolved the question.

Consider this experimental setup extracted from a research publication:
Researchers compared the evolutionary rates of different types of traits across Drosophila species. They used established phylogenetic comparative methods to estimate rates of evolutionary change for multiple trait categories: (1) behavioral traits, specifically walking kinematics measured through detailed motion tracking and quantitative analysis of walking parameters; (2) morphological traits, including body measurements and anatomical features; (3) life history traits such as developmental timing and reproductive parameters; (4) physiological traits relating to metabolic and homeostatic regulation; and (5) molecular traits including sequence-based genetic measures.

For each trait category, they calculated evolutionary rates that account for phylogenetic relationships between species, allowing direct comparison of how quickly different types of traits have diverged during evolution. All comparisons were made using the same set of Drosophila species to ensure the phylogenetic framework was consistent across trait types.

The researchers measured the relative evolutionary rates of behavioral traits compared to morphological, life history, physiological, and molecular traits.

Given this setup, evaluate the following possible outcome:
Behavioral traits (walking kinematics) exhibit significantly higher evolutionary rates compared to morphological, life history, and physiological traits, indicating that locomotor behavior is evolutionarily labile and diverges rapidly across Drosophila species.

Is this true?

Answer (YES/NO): YES